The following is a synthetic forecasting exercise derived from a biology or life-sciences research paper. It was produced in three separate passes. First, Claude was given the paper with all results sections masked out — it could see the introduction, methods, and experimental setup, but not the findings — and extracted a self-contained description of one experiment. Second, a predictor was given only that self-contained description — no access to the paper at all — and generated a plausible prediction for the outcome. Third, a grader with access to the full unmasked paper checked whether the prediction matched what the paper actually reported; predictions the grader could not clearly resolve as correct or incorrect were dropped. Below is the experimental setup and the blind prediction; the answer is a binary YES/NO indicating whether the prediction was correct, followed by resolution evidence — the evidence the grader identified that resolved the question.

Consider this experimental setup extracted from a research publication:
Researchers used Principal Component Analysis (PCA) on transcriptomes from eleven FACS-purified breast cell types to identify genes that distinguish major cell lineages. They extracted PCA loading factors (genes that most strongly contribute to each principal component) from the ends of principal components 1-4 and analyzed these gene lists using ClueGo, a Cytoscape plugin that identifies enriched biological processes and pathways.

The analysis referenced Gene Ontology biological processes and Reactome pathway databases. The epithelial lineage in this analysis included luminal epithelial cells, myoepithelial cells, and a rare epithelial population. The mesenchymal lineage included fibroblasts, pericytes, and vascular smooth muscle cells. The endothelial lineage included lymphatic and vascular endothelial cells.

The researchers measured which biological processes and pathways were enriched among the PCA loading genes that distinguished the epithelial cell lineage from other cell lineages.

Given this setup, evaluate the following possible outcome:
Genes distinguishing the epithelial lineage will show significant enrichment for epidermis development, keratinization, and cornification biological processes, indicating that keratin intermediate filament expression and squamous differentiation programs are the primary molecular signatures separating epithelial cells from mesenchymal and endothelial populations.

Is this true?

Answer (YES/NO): NO